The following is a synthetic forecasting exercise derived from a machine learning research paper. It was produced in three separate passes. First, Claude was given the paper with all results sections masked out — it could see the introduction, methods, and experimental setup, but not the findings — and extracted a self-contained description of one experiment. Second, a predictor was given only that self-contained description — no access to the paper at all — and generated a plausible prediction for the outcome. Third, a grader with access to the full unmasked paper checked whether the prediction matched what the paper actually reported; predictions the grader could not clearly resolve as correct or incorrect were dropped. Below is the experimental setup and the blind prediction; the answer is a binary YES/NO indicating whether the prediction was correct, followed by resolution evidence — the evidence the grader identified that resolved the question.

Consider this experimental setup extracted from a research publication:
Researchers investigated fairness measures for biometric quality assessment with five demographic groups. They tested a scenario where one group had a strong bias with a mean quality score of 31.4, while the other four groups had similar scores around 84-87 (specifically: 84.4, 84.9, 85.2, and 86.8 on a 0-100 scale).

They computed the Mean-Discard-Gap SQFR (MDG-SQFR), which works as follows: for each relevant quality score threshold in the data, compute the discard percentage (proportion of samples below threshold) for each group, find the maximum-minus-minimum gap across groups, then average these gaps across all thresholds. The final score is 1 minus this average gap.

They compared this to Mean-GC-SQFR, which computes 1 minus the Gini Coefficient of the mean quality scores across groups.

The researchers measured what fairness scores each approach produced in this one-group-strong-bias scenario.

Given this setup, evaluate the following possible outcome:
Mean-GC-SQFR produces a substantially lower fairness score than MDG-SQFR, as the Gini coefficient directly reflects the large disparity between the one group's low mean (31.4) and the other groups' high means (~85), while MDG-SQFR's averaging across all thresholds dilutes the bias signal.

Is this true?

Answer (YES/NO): NO